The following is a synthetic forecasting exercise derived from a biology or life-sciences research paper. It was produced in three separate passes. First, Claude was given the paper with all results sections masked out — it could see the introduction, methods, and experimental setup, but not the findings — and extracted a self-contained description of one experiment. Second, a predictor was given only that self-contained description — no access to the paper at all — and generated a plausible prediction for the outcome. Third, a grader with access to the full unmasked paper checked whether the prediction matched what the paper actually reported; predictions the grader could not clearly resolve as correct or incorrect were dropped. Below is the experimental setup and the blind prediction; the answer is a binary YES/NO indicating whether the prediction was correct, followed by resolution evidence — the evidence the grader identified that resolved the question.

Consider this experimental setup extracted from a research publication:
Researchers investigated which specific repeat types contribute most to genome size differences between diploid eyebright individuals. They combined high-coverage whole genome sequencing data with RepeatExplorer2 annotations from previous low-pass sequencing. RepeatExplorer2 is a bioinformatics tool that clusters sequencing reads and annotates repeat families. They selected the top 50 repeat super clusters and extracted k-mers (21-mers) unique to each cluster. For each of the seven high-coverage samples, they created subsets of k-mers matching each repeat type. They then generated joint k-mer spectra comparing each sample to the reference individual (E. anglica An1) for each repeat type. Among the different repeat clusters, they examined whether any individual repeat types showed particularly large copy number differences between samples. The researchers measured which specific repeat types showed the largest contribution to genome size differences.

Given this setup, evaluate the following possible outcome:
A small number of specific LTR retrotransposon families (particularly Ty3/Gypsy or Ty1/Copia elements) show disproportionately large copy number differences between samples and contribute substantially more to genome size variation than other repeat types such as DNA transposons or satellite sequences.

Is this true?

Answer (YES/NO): NO